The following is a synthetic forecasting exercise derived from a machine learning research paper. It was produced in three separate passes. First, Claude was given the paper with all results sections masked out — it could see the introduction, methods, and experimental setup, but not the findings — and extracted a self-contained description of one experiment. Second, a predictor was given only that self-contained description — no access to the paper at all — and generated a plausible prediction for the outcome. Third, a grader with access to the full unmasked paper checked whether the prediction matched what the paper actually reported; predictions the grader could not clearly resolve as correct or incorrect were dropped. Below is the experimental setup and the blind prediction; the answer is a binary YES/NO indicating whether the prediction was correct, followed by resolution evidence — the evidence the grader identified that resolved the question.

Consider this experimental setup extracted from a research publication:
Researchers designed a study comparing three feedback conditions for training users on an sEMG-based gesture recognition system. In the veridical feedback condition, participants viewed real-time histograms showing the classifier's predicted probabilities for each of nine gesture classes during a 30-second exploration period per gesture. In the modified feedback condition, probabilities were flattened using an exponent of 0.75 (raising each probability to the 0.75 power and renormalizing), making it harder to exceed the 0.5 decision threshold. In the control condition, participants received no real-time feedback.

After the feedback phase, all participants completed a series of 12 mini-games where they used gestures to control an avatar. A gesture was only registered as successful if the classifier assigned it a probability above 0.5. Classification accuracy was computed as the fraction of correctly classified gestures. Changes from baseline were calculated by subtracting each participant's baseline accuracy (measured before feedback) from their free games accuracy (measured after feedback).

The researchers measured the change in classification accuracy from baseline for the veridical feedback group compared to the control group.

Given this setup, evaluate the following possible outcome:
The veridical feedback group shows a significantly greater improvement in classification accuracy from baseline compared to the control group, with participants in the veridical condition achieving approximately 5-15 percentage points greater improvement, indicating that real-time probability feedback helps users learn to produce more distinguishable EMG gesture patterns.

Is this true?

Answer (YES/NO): NO